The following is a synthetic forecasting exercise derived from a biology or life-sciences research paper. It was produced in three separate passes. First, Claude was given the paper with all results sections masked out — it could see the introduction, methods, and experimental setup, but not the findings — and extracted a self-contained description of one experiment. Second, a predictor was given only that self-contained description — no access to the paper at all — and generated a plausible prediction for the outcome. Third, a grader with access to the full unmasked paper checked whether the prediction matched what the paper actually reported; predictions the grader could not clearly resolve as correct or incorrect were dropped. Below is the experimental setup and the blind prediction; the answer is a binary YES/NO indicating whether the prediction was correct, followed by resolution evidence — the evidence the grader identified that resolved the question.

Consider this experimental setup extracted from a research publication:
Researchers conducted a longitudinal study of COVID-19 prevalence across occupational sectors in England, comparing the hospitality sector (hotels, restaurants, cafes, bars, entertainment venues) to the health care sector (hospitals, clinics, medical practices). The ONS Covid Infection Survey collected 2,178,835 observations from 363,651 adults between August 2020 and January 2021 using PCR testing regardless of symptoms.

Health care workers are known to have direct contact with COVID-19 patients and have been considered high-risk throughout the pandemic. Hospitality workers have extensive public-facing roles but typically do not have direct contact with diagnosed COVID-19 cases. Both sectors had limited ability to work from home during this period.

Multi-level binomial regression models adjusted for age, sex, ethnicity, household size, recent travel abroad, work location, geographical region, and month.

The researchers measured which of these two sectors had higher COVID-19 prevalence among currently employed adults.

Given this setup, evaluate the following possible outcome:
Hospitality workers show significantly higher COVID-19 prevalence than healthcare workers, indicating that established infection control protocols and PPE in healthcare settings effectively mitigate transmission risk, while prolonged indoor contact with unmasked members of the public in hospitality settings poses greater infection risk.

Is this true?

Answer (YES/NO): NO